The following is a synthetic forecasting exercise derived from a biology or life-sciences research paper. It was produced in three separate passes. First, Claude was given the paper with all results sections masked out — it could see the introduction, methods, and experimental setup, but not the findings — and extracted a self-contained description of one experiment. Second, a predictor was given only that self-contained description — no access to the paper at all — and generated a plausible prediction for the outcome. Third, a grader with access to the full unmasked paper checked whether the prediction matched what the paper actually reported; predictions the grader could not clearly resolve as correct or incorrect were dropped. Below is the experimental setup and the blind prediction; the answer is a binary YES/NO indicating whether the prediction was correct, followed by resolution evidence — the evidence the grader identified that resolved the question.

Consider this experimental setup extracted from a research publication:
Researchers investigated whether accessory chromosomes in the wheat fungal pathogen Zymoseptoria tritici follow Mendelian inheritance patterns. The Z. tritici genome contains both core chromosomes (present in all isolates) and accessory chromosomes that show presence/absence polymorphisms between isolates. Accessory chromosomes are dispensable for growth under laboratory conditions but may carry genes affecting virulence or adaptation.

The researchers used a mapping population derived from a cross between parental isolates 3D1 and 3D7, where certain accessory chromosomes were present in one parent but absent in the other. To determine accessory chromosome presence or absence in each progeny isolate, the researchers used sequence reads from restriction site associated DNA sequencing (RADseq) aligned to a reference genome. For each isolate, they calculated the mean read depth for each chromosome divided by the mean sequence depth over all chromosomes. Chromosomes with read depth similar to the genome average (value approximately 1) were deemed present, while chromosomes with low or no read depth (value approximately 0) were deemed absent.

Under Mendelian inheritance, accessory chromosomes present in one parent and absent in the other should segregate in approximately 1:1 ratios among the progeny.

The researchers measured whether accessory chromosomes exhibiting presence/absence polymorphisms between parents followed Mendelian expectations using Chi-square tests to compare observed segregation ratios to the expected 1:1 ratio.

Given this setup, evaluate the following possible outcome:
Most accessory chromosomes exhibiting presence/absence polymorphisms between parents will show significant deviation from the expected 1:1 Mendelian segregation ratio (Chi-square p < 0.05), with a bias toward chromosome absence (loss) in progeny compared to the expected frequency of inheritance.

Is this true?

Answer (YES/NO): NO